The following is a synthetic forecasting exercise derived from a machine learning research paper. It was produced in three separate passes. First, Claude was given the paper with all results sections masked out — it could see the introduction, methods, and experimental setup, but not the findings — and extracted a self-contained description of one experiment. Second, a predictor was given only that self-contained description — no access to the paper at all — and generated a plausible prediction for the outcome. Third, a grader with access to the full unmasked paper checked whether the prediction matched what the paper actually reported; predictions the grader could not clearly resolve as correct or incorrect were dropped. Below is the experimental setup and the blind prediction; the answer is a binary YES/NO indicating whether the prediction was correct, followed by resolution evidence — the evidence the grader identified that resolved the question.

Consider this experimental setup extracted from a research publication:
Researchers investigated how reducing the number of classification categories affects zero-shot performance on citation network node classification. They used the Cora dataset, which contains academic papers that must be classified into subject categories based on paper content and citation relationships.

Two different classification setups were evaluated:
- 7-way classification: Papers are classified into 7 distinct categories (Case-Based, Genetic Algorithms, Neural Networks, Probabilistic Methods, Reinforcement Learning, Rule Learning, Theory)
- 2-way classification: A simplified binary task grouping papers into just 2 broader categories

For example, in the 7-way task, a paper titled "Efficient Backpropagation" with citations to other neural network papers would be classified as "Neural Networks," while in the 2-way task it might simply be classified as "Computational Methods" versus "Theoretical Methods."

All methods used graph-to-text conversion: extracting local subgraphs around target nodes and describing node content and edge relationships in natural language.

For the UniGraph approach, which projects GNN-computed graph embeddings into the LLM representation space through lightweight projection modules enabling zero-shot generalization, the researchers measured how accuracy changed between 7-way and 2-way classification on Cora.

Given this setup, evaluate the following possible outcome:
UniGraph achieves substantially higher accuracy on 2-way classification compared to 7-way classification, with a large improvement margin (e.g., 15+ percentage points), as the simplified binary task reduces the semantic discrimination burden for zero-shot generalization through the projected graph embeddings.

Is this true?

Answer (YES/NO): YES